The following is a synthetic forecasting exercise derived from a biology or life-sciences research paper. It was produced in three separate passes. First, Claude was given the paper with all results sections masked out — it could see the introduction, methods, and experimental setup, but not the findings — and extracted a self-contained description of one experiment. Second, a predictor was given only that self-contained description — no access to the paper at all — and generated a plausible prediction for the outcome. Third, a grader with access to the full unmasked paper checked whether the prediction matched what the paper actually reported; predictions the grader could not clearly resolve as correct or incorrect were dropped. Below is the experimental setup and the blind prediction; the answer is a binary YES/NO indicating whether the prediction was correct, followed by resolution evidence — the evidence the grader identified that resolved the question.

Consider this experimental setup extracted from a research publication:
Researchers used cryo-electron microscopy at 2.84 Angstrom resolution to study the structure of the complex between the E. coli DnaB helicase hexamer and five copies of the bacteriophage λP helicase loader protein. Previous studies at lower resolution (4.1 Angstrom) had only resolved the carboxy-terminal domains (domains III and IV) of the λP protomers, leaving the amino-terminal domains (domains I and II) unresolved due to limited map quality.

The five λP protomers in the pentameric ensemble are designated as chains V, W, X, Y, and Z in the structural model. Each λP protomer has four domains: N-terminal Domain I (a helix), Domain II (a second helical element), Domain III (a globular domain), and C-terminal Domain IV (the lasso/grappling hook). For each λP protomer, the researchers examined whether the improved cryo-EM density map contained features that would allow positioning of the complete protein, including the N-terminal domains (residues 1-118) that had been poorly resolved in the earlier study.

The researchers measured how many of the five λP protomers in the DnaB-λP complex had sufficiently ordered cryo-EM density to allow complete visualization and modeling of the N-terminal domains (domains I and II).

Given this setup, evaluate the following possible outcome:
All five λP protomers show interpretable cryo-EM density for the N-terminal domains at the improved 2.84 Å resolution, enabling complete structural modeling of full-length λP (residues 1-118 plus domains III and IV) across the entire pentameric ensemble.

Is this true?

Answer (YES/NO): NO